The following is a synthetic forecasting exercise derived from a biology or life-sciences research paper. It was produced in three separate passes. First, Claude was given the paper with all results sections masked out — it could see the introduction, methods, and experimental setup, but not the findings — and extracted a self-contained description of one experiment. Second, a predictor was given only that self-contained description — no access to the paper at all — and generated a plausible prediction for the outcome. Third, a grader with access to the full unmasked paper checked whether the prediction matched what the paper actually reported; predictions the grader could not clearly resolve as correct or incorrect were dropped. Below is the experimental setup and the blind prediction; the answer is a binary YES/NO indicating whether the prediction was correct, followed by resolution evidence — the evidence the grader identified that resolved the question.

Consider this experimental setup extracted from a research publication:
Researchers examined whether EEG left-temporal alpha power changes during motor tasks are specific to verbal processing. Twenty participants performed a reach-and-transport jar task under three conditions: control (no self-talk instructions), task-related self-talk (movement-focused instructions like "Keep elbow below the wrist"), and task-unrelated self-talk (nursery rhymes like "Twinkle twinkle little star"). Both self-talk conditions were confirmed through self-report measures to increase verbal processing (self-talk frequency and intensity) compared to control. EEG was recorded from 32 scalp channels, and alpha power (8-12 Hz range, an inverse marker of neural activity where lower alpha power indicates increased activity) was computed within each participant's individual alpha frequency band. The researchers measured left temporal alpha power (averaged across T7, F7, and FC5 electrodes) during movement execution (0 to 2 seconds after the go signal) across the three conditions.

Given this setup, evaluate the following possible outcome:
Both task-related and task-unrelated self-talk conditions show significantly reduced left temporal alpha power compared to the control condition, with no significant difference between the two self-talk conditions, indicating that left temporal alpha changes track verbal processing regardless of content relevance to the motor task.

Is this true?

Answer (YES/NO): NO